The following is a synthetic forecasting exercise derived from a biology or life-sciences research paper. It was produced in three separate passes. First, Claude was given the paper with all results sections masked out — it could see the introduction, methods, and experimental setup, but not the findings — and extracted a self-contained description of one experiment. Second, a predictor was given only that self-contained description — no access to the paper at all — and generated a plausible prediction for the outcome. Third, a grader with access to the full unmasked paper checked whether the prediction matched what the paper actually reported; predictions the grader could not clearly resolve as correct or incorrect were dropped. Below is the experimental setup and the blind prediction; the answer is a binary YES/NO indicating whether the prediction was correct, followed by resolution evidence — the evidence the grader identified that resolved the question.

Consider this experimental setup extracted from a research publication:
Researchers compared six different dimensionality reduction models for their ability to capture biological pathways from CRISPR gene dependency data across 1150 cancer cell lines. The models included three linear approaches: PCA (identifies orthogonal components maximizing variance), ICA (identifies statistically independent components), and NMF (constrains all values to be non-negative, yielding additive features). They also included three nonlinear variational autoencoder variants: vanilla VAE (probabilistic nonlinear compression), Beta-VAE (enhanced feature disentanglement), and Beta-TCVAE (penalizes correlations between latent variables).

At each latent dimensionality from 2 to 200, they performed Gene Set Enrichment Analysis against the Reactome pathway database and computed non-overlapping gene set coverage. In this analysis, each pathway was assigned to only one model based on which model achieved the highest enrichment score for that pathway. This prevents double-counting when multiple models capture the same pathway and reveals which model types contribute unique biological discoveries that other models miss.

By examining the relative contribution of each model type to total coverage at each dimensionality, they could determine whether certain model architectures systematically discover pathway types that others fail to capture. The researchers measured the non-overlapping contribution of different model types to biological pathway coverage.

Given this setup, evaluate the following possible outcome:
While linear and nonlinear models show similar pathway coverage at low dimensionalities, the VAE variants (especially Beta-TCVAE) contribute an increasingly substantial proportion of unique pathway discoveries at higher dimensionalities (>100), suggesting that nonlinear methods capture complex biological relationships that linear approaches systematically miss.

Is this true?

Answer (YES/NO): NO